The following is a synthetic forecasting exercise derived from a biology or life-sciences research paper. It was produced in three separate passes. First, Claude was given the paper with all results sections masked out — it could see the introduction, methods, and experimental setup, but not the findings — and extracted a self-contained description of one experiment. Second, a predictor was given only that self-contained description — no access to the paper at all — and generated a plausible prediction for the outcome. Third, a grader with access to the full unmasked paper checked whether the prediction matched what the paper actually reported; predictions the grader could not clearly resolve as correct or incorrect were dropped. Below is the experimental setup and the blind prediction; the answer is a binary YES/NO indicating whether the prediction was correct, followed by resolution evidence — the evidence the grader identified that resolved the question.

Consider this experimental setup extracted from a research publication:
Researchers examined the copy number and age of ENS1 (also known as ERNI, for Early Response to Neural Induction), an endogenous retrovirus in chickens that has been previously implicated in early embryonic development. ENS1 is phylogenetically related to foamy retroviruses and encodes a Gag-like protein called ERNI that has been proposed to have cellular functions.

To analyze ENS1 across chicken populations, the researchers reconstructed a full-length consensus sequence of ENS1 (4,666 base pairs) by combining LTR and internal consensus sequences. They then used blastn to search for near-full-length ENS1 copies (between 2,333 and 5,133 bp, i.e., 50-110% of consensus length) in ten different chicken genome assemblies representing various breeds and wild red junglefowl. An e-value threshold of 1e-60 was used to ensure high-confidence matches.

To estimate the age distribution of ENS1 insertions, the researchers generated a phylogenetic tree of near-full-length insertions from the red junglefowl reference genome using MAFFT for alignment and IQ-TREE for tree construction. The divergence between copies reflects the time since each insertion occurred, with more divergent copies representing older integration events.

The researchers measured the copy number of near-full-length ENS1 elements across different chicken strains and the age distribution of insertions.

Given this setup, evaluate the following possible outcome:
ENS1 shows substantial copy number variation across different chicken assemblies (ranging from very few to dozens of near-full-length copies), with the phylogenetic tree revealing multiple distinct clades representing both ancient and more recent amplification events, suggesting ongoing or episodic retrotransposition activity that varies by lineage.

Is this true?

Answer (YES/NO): NO